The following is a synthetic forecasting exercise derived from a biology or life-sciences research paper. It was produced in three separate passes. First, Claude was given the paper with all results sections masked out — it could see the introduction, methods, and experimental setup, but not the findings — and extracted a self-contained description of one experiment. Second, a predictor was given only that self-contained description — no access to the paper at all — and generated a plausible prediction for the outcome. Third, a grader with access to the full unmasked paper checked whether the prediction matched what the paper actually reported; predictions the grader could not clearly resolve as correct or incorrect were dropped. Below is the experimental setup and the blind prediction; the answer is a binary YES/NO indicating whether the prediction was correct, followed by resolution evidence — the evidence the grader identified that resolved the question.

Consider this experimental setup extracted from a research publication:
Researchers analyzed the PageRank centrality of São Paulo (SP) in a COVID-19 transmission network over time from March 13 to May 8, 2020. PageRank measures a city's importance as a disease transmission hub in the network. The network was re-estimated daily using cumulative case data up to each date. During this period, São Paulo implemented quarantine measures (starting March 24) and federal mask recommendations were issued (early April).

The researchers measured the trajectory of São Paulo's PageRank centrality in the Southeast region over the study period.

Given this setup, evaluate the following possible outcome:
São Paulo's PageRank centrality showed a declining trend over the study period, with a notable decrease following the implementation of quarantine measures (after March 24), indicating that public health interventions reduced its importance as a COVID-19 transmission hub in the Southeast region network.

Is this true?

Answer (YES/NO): NO